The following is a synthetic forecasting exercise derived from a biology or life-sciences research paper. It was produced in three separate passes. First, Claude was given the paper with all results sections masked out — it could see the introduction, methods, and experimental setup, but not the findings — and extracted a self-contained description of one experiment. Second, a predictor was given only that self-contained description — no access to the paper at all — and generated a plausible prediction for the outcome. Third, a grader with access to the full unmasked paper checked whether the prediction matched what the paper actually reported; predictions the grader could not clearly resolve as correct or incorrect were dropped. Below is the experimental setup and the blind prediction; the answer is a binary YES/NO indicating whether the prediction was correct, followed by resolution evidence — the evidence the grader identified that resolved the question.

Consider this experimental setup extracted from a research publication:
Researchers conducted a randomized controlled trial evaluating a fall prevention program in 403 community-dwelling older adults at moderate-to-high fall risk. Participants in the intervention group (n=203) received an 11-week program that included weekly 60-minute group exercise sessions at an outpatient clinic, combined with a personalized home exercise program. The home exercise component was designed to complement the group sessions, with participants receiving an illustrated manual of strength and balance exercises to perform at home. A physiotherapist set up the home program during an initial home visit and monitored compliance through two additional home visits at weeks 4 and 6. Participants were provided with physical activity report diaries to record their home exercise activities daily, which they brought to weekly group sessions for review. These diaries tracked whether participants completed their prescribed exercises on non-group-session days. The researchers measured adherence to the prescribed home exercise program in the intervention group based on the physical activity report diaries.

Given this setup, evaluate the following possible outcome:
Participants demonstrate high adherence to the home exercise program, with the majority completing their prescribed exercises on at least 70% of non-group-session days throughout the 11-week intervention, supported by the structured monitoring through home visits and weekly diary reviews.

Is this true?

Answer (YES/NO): NO